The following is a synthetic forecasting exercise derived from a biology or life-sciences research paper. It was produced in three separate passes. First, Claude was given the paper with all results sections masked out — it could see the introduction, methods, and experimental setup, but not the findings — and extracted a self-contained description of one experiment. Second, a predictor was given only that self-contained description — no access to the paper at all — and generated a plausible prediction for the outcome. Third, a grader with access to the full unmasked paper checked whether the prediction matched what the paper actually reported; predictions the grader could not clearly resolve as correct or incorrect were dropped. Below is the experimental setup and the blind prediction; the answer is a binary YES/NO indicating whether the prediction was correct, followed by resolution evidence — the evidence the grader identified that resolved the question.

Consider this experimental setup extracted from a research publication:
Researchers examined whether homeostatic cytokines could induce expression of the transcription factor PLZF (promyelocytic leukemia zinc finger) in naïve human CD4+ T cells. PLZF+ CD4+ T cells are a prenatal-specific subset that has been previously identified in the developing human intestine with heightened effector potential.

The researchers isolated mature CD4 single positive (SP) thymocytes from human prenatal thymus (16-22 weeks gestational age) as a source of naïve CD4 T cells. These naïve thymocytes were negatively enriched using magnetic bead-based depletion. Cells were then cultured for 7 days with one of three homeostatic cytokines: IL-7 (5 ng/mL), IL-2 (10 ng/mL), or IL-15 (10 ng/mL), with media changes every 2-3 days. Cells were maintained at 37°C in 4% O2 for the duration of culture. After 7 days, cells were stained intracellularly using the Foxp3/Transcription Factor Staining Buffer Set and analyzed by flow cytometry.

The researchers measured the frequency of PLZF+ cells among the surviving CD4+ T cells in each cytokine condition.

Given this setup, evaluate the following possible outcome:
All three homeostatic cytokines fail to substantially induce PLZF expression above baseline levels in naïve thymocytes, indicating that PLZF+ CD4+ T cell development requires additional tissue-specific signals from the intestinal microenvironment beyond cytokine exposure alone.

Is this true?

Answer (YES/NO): NO